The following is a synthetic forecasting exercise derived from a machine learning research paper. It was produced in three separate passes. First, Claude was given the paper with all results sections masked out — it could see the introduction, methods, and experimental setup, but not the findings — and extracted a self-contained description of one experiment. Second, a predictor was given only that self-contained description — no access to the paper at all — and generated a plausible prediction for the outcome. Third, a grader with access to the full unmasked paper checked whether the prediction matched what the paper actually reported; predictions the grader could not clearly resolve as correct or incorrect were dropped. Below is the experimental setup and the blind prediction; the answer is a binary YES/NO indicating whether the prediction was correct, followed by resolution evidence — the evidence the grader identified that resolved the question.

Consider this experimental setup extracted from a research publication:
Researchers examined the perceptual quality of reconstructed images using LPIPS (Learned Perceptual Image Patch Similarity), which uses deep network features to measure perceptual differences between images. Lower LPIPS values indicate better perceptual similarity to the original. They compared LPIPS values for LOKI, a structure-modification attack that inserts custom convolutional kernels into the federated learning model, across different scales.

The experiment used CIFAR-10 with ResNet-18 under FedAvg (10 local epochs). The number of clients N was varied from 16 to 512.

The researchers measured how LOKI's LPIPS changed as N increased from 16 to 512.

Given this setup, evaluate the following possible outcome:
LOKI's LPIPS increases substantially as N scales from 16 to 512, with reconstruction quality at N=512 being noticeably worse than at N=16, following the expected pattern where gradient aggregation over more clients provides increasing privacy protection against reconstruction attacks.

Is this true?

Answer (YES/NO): YES